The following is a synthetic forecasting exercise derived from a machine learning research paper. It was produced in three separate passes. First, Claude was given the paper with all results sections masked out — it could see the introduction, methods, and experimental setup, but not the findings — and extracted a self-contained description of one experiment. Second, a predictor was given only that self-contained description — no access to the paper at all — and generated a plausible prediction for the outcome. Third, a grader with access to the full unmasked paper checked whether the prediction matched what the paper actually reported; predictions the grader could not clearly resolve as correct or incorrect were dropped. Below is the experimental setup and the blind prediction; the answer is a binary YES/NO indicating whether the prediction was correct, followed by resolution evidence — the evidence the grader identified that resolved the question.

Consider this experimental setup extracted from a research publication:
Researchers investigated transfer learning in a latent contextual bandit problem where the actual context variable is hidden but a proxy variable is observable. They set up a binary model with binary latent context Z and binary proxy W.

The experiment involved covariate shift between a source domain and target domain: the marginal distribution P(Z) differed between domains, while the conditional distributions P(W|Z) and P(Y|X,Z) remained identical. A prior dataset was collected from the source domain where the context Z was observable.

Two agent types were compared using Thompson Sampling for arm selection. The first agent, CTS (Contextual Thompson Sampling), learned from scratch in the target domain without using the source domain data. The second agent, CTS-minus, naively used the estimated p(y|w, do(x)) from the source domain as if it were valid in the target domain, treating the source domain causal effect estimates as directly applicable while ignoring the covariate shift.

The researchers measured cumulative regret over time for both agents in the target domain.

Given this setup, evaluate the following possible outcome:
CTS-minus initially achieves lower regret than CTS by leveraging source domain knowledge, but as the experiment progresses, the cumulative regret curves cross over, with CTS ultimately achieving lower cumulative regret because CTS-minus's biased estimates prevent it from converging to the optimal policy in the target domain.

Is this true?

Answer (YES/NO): NO